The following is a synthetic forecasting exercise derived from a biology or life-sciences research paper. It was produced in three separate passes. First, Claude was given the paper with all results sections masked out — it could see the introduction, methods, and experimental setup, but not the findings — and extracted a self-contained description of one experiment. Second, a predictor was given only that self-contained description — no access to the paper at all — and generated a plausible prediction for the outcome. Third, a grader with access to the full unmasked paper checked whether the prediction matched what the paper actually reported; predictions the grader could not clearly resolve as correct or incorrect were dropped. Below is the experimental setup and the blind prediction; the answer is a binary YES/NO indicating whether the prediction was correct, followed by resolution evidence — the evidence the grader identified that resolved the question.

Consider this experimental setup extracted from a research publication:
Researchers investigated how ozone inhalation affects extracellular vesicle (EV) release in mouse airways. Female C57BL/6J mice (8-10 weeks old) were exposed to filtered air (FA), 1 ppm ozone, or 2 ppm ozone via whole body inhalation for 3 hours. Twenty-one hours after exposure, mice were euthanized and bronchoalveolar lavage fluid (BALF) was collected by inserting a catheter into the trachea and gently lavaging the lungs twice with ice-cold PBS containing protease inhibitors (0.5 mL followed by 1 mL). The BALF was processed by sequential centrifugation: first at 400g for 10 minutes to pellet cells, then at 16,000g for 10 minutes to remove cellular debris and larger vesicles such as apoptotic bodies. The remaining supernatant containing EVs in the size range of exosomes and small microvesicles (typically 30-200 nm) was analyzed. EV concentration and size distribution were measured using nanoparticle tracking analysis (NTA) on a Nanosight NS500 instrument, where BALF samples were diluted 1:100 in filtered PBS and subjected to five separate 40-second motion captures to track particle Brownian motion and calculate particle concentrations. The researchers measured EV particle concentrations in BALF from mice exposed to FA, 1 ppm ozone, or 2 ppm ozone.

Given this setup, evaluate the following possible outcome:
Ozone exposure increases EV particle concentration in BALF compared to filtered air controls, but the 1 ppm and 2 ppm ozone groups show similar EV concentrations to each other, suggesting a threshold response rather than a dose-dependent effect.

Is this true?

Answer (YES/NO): NO